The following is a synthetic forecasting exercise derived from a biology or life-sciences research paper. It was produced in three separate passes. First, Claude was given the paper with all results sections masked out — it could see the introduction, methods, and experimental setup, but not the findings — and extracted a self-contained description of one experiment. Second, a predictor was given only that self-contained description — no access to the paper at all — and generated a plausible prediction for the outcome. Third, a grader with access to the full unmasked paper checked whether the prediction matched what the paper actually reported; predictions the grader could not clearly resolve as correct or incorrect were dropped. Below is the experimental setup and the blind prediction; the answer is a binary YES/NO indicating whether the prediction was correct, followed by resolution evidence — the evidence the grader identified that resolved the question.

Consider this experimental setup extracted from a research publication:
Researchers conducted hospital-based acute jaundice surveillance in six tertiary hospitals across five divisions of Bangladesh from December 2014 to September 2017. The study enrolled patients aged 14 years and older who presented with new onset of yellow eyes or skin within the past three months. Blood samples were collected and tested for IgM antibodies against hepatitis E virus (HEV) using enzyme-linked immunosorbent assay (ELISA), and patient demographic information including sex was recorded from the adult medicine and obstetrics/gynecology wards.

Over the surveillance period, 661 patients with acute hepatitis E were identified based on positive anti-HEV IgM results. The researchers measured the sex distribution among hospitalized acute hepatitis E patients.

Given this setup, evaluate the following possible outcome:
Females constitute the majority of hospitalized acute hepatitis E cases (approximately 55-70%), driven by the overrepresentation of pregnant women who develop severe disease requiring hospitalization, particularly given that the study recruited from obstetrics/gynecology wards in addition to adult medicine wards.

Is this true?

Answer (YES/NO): NO